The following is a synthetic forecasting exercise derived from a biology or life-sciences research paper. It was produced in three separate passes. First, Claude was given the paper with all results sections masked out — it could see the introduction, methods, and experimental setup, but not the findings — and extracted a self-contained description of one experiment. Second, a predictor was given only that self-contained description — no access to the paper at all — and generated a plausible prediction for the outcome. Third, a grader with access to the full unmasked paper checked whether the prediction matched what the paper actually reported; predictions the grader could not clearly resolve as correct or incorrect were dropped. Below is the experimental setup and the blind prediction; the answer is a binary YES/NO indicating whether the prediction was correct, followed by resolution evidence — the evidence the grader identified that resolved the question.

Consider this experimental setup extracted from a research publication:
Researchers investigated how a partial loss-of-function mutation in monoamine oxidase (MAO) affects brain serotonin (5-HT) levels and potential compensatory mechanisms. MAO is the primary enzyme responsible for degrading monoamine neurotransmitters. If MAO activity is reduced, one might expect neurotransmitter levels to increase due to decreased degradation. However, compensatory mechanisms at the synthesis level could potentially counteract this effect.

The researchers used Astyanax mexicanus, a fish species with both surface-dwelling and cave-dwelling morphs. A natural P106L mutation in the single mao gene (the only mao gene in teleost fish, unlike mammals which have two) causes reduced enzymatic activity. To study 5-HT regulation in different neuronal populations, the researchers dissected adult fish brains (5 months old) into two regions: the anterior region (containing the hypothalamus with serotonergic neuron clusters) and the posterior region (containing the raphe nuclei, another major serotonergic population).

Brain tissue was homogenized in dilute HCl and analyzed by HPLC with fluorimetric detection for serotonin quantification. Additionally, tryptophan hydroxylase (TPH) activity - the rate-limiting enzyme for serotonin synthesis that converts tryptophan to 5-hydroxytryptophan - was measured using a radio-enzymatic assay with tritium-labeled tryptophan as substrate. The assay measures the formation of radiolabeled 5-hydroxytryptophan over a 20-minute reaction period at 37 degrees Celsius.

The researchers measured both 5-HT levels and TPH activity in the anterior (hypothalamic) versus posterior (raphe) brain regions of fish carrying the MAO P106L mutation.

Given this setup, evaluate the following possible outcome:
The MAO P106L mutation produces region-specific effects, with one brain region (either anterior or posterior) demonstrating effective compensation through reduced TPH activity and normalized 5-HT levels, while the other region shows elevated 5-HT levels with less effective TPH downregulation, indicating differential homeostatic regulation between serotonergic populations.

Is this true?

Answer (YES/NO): NO